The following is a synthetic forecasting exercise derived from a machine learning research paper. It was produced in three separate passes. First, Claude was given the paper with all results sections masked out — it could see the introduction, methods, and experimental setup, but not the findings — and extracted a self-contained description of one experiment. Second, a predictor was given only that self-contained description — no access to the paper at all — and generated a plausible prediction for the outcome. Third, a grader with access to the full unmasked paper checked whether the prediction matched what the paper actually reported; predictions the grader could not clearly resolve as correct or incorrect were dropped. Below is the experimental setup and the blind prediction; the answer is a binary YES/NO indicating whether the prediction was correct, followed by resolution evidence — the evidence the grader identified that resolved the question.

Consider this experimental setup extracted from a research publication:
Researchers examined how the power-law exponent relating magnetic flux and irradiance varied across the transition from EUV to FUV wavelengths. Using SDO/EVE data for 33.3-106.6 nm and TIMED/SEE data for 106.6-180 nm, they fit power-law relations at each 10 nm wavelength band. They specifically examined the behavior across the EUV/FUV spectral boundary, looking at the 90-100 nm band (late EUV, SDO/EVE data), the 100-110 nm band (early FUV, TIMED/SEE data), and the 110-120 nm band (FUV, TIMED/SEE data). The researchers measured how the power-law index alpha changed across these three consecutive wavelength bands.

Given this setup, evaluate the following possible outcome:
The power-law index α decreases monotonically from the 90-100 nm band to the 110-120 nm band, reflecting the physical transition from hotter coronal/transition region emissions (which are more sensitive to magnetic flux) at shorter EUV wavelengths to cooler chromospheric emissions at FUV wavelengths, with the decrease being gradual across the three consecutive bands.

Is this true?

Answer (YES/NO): NO